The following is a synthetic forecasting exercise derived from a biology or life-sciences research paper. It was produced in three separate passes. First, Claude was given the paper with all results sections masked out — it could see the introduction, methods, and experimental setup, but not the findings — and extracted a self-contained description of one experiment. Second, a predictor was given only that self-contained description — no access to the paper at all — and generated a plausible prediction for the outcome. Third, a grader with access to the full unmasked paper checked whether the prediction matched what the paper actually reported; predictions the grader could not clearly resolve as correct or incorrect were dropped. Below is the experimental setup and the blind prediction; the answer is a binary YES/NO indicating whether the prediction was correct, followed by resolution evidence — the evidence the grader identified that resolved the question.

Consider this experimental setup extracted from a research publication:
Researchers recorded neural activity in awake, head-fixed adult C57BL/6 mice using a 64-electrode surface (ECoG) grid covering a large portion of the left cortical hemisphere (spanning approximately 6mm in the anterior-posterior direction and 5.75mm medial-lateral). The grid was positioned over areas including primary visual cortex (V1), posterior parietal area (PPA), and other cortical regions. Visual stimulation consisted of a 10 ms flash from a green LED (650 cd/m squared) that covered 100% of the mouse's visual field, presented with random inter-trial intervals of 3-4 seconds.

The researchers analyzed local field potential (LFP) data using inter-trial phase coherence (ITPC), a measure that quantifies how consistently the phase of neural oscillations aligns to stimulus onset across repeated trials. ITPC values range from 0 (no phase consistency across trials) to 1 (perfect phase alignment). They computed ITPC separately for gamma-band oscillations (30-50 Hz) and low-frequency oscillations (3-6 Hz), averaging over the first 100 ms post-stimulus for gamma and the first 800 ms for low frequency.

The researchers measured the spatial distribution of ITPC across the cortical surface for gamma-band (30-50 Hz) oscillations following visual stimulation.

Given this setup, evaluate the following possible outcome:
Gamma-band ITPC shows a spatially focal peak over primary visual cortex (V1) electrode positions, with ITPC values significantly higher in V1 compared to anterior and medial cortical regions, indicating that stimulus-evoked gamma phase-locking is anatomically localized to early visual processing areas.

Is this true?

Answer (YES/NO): NO